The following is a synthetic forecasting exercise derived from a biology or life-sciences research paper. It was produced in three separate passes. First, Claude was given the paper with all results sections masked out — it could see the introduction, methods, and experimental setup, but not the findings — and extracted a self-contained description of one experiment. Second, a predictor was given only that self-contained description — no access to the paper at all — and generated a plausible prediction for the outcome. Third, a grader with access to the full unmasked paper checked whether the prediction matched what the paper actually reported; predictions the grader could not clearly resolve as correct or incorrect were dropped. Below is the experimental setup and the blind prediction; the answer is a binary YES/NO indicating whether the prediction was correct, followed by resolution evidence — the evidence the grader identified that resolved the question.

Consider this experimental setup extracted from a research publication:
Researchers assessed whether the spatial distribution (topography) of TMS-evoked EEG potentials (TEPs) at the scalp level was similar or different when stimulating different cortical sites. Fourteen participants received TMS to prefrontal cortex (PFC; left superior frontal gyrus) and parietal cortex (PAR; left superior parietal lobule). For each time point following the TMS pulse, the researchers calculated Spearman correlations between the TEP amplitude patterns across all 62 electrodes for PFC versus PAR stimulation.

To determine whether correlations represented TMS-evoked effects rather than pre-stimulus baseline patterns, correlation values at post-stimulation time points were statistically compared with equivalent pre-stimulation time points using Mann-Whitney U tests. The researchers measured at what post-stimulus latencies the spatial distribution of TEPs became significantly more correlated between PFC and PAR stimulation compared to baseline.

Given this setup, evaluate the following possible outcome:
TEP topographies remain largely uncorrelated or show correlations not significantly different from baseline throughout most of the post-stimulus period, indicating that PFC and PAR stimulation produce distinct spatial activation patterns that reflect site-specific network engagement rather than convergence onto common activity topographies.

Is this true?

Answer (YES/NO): NO